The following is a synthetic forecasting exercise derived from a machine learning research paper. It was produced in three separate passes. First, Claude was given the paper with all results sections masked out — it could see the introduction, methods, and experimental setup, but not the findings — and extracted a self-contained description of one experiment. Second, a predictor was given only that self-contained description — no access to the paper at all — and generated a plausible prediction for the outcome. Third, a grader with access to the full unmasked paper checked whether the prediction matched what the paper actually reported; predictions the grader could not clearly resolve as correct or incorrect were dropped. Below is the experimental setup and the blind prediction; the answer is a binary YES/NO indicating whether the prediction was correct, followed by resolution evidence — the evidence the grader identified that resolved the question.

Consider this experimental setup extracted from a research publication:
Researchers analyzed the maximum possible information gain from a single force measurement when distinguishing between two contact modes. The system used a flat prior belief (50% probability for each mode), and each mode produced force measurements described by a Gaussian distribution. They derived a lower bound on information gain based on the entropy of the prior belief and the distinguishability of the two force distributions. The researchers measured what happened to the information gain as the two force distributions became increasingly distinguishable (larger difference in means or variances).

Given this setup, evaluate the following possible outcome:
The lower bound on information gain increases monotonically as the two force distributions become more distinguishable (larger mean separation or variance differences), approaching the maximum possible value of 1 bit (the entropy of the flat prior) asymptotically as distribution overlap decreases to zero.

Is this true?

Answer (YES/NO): YES